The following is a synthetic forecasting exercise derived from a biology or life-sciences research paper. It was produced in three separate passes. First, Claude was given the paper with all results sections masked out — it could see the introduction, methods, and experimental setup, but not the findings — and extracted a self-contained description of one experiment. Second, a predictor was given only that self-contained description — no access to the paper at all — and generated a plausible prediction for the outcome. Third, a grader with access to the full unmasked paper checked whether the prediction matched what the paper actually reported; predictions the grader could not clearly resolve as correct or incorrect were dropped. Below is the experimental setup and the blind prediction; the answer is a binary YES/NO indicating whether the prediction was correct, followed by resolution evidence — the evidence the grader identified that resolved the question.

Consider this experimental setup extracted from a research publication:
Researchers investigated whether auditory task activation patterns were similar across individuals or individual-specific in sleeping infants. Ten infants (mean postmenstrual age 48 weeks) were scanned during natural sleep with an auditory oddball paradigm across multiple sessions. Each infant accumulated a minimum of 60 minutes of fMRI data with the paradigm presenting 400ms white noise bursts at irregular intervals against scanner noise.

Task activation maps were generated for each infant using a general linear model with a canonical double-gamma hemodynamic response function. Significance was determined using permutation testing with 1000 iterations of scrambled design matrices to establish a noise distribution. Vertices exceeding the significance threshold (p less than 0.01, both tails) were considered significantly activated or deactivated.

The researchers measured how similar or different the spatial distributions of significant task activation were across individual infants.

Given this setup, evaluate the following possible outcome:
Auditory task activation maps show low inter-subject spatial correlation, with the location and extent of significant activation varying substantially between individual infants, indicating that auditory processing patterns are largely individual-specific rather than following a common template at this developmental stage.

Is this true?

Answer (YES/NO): NO